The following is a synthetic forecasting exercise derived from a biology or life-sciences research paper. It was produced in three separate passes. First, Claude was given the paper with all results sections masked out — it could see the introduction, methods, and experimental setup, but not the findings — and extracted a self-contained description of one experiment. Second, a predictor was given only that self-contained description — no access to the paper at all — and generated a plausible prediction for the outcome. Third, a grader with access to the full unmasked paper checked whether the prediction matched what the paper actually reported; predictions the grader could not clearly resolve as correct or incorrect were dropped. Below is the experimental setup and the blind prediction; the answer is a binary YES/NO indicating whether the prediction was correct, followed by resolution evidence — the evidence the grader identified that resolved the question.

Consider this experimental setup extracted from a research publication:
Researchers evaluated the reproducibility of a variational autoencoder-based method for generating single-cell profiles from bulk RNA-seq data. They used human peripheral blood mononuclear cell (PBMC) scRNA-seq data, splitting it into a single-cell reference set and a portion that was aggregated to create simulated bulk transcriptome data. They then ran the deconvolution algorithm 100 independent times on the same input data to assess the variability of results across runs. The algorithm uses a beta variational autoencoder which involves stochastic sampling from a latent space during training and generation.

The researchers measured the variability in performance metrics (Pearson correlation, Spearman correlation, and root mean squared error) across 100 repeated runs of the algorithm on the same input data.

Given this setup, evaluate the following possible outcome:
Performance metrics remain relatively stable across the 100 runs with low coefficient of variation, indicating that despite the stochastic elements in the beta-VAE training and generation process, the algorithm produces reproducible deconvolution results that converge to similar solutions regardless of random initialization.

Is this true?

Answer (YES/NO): YES